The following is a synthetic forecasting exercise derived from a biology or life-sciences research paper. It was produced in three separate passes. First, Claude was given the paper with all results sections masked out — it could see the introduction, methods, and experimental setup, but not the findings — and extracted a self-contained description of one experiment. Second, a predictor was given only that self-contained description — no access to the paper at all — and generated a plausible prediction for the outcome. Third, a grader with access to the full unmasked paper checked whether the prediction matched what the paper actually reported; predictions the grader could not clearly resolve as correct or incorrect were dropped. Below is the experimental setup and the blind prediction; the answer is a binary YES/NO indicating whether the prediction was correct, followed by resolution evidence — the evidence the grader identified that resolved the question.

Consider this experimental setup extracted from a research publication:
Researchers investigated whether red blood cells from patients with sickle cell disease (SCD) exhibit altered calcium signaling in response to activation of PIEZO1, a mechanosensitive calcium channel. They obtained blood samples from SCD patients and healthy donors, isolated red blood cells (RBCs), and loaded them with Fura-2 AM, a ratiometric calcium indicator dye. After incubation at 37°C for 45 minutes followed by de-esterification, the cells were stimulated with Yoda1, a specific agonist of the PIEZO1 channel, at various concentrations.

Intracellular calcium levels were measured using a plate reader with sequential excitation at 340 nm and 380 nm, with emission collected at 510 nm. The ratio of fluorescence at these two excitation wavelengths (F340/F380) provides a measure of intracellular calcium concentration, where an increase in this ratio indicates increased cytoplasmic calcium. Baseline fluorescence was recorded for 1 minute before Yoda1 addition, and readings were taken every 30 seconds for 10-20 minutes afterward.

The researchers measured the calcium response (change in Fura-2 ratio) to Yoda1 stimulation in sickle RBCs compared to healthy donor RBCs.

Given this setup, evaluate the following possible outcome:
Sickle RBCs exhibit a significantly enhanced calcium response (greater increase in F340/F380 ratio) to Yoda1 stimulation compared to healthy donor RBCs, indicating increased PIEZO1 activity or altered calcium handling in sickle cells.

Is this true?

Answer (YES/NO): YES